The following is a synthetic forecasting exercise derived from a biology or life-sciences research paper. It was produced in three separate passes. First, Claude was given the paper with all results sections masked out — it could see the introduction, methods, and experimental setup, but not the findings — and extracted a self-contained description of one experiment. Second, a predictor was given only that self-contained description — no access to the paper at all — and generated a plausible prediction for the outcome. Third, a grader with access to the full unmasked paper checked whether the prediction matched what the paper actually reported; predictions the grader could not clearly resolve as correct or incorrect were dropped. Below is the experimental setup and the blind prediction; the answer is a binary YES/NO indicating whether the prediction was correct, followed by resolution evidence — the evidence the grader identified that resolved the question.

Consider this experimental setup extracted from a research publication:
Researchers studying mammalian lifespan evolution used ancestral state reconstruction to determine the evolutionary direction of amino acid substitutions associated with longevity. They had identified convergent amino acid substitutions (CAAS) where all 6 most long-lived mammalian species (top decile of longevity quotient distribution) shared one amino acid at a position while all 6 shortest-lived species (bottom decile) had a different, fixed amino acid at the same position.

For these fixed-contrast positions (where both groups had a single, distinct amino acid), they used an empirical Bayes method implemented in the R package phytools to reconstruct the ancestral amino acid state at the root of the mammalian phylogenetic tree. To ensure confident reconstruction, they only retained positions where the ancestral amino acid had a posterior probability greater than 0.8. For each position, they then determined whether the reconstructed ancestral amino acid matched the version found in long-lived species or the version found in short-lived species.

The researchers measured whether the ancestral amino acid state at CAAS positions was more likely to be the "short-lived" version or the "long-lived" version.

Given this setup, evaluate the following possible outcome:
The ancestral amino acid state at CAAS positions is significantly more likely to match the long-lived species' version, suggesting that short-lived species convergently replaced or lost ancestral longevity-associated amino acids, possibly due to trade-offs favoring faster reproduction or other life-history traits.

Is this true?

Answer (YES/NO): NO